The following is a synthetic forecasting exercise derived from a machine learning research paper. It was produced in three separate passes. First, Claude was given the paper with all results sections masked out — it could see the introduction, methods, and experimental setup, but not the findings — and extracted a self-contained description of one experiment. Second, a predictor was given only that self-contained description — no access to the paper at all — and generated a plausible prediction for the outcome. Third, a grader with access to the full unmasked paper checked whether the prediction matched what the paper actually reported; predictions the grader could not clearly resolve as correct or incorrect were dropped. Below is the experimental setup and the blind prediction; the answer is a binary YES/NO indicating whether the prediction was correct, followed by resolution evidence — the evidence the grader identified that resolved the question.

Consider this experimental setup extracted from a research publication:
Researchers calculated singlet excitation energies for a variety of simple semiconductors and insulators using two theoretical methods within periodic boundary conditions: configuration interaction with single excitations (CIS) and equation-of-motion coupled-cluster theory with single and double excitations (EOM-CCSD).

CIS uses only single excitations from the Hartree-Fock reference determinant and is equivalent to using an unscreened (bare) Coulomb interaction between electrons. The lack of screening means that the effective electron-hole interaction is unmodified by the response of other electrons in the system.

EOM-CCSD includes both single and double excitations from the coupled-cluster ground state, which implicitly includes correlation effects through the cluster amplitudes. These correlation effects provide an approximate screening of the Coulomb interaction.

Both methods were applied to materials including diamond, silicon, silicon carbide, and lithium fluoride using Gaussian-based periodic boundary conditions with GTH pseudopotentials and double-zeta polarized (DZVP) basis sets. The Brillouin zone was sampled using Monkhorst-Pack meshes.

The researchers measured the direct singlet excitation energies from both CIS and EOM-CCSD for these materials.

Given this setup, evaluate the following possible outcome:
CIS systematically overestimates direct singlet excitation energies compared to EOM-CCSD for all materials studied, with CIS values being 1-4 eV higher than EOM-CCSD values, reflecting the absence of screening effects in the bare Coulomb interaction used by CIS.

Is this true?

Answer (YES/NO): YES